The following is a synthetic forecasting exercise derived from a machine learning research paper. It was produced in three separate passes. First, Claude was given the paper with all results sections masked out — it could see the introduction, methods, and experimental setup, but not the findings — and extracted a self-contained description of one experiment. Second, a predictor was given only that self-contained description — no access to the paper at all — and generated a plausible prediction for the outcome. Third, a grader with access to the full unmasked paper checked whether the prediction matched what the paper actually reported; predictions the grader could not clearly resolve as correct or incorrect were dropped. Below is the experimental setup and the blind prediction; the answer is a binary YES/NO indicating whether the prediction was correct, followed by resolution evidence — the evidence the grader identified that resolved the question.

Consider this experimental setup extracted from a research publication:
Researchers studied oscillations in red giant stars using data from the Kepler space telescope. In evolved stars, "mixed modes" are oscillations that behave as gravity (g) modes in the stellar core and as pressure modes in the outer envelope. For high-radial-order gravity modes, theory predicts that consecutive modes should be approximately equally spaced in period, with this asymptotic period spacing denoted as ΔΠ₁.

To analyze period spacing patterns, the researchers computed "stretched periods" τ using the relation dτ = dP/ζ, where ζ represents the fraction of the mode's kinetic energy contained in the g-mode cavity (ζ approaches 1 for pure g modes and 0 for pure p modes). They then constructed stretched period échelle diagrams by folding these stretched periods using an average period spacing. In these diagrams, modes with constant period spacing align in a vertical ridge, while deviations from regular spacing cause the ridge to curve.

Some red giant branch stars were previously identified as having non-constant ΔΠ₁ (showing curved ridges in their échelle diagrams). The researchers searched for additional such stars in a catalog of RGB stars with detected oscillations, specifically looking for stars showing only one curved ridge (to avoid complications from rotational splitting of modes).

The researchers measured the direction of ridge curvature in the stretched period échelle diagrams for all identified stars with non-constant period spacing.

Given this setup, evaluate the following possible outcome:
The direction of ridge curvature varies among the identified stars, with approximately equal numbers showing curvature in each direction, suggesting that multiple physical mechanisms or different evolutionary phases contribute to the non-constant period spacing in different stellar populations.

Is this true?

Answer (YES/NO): NO